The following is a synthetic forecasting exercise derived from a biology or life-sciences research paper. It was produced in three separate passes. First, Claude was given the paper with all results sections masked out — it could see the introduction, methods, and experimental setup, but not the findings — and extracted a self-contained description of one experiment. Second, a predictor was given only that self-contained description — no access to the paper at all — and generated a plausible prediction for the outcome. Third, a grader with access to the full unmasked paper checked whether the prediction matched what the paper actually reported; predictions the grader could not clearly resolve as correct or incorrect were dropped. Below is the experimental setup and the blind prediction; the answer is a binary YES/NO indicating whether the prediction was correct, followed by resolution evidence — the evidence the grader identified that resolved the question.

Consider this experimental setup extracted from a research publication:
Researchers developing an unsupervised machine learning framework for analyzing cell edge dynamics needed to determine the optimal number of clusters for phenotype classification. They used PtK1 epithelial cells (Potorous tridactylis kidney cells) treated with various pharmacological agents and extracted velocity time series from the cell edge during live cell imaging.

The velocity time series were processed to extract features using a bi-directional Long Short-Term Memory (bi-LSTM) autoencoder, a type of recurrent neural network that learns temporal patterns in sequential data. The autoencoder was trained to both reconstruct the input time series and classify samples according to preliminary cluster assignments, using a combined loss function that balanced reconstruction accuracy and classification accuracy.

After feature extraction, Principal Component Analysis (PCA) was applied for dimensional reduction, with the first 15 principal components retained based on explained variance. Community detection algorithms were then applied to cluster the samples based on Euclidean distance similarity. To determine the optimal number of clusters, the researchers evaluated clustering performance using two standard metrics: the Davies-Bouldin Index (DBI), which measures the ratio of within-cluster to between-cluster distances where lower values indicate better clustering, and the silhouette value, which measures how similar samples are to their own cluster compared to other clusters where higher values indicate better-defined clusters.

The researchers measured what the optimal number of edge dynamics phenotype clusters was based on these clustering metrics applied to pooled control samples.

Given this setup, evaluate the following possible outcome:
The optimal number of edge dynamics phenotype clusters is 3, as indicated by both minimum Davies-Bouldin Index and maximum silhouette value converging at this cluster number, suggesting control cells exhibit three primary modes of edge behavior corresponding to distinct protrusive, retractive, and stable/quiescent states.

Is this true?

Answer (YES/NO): NO